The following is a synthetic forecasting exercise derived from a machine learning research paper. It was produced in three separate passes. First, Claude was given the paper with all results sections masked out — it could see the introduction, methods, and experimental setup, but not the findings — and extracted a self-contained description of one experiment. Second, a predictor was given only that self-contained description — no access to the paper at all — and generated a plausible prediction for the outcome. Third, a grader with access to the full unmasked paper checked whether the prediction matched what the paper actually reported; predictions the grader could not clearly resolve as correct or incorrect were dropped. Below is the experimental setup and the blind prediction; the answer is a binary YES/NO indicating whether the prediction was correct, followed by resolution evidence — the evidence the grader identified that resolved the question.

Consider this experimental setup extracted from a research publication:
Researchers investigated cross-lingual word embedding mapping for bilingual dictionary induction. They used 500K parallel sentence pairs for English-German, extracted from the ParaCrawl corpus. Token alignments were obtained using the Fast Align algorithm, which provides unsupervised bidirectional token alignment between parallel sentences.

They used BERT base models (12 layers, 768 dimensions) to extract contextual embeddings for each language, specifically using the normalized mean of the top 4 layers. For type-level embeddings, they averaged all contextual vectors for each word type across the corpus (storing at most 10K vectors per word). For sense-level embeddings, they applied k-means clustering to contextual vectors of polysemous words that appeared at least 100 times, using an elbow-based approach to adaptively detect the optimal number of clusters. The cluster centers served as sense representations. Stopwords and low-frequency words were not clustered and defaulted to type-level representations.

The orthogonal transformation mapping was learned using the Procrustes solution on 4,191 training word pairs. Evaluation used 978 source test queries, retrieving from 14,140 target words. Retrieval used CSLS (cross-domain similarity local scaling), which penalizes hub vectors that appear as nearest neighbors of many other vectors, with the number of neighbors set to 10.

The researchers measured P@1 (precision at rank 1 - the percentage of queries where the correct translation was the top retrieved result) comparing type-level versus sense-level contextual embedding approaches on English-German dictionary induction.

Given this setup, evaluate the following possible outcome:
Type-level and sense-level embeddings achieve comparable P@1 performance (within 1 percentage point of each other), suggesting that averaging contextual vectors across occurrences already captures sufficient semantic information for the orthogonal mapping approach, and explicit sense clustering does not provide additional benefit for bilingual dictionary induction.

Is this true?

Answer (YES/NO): NO